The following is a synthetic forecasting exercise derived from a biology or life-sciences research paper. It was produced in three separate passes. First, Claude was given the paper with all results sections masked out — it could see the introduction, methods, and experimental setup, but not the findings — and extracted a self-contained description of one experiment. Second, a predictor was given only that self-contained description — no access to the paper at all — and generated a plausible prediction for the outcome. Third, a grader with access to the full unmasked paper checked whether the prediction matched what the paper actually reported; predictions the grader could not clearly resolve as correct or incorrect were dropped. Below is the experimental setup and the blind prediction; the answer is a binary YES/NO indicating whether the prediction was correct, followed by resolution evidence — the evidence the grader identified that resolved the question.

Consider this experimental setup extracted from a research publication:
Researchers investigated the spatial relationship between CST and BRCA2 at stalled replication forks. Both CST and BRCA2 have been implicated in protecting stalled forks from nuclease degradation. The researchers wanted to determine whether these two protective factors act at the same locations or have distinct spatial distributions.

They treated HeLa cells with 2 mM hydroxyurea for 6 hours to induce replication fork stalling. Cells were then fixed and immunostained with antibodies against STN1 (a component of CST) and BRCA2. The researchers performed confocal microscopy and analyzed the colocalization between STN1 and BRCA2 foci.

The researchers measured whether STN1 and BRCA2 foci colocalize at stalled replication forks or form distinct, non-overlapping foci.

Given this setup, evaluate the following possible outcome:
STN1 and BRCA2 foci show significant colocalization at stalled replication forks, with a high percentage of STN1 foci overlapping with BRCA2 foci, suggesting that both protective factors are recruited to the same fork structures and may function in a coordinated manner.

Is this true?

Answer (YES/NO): NO